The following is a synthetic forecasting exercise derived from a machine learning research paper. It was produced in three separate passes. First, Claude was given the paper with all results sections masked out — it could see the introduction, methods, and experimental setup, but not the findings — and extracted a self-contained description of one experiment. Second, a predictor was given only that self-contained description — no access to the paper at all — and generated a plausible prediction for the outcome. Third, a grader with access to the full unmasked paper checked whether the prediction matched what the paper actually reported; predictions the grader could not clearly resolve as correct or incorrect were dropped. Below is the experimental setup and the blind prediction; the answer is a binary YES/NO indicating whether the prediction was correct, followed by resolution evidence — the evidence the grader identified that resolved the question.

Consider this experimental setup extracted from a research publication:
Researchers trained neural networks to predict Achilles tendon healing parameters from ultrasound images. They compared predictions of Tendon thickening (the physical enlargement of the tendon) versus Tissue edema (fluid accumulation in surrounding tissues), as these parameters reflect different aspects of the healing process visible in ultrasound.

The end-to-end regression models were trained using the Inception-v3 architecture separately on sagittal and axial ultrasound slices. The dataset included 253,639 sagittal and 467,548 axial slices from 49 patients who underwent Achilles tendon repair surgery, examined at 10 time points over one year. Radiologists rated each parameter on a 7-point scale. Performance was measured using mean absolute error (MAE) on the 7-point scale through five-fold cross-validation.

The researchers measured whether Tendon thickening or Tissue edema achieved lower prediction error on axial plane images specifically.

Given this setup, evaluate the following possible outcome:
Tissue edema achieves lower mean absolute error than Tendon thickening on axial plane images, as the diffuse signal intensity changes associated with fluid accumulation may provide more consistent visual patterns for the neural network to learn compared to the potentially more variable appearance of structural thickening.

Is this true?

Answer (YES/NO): NO